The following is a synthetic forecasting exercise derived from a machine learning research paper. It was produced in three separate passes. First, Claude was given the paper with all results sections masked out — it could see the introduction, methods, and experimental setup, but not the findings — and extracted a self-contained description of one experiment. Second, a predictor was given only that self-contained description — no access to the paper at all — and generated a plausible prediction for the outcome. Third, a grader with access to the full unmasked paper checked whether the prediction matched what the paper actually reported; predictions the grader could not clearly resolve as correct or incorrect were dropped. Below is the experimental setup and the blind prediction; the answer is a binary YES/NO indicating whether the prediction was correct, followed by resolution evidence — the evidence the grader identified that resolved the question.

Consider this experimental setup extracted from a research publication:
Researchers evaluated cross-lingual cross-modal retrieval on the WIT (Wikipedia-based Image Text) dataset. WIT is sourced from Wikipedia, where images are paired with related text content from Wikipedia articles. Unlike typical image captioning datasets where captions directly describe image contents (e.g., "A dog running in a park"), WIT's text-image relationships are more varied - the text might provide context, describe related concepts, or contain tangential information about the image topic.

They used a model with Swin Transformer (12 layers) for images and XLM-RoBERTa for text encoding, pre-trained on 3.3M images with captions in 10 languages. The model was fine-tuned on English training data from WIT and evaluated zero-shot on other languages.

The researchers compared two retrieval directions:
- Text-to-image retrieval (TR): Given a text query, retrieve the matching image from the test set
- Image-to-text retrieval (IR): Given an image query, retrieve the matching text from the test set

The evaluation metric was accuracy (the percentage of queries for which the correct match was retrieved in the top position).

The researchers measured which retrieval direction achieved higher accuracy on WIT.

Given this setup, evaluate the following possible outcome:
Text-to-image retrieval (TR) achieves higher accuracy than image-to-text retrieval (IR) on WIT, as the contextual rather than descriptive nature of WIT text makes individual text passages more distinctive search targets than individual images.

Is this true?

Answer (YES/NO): NO